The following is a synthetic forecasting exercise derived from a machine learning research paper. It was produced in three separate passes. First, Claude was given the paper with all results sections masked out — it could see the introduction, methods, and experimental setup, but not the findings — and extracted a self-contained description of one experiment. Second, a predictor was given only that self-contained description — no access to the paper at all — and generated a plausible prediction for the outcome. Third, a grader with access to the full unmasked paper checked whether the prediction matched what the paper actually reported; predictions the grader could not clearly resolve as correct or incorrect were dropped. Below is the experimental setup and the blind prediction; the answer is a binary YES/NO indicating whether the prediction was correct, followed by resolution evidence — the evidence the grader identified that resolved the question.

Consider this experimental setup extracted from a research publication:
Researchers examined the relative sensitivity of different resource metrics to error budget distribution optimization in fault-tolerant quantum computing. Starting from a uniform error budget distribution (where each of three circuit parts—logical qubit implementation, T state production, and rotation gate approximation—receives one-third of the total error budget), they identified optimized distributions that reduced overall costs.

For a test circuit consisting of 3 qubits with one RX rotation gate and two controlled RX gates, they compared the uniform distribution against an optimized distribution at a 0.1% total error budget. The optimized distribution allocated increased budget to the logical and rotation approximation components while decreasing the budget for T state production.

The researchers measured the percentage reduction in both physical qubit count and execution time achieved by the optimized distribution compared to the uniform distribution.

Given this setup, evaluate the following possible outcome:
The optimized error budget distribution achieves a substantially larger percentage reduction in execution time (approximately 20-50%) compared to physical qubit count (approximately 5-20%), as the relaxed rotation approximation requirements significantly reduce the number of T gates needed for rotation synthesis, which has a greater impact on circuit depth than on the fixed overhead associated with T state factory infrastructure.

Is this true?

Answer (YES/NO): NO